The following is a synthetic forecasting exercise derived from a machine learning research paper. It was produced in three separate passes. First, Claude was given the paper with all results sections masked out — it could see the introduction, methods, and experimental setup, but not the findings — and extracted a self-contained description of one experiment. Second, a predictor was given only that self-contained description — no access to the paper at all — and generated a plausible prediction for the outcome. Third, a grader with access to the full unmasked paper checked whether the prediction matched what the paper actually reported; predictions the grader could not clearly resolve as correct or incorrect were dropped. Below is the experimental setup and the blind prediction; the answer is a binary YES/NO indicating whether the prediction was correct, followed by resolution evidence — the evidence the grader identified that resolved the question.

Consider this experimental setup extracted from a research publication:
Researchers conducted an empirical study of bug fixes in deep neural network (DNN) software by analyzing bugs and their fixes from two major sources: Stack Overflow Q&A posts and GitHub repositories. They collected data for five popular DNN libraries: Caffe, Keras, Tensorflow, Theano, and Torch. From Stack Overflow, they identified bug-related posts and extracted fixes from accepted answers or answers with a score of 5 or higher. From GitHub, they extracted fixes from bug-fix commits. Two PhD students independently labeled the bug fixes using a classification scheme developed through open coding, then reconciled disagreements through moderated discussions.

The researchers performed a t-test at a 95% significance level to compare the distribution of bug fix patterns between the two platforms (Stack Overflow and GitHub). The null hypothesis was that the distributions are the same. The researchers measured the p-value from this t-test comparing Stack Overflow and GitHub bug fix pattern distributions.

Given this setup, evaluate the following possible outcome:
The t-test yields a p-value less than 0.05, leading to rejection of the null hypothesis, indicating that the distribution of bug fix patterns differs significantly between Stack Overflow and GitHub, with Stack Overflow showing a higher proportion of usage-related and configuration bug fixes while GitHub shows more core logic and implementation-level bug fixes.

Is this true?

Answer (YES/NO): NO